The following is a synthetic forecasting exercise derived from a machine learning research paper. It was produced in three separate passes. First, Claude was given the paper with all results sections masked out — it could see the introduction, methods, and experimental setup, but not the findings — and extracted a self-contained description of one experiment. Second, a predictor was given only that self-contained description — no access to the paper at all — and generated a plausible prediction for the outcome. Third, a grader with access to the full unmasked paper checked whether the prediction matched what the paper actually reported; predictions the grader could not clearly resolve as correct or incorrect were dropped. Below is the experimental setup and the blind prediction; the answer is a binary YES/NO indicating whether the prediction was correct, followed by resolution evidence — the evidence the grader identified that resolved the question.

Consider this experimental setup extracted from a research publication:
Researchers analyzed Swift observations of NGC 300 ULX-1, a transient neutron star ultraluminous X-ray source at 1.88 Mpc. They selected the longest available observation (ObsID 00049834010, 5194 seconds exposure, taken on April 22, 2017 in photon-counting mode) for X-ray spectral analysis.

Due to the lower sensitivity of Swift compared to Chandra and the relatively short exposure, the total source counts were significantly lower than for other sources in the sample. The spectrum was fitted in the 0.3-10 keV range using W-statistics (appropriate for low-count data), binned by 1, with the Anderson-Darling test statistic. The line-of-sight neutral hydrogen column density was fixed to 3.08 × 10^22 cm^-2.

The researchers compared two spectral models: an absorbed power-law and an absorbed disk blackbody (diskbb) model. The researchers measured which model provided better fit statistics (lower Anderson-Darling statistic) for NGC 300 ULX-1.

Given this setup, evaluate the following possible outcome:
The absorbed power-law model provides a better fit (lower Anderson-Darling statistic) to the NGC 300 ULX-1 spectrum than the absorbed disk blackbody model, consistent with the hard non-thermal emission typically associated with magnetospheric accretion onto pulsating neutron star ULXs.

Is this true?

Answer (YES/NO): YES